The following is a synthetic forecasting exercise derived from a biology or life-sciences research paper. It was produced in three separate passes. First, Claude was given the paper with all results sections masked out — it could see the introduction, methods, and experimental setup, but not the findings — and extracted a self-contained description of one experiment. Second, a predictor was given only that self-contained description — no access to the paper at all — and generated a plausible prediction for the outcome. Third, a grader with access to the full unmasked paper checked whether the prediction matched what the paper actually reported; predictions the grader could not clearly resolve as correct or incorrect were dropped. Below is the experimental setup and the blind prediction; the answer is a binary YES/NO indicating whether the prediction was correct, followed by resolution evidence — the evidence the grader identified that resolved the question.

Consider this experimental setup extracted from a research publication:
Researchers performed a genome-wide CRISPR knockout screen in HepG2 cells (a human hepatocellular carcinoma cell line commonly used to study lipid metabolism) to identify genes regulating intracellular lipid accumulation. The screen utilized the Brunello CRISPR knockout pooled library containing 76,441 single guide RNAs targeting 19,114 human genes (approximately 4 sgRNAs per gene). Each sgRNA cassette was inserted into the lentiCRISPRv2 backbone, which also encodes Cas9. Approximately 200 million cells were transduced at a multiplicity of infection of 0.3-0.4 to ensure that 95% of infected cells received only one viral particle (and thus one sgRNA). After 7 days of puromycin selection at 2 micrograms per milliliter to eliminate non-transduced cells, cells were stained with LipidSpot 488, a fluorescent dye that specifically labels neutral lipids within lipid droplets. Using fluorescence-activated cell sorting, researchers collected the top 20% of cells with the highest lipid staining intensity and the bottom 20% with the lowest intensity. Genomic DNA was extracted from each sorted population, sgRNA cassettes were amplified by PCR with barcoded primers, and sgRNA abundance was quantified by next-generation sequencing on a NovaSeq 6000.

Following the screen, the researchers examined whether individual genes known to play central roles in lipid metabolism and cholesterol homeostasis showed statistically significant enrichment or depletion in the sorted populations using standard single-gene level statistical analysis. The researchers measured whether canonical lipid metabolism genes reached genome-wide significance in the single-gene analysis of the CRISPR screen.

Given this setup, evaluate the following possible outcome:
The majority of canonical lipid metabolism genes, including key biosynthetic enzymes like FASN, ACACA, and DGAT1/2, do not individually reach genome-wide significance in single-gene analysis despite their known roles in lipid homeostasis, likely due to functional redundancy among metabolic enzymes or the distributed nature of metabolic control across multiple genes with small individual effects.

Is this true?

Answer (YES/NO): NO